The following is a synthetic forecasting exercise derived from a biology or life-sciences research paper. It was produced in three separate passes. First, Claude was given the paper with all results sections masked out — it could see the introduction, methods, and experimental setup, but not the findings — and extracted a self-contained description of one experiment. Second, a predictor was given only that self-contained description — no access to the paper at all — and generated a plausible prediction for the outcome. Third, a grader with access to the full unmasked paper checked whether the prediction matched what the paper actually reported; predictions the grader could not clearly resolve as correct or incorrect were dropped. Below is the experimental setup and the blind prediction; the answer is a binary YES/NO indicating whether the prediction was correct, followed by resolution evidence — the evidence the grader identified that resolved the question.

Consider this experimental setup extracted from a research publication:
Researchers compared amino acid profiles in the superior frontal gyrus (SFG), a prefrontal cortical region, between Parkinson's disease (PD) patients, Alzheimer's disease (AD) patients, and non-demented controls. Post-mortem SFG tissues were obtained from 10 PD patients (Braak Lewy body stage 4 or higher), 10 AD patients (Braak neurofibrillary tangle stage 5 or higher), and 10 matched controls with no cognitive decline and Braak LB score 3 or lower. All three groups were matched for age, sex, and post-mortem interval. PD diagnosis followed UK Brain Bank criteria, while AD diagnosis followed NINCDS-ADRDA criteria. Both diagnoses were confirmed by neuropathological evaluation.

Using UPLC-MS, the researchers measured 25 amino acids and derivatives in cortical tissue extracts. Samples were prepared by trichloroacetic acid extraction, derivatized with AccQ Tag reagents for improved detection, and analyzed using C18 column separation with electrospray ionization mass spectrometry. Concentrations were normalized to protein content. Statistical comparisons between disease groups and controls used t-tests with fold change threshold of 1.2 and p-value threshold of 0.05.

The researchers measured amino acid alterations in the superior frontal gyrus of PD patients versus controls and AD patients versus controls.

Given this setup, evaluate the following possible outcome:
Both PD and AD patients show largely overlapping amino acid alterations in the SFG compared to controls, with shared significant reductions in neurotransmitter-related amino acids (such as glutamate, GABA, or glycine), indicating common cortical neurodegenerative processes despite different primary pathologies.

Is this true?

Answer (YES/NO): NO